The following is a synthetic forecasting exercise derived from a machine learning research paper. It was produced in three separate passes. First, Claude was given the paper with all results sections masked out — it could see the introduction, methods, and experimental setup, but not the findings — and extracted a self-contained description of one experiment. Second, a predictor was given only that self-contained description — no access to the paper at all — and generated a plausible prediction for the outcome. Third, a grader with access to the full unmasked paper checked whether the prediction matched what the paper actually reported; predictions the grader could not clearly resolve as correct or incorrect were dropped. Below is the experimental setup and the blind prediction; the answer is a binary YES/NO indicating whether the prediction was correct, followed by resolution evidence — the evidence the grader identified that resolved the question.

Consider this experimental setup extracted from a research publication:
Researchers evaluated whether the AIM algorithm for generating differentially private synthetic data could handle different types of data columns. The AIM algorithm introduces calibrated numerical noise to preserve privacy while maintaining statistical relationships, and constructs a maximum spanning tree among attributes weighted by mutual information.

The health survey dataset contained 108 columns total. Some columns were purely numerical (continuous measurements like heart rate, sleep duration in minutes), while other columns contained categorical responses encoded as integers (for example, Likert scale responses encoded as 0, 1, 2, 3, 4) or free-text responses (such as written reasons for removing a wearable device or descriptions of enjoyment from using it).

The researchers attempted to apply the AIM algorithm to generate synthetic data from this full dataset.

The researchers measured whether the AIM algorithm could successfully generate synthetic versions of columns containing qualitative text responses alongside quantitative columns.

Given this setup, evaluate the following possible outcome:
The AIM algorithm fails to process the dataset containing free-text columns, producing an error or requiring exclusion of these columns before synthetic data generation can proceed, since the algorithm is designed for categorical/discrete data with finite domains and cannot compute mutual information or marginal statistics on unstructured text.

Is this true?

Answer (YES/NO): YES